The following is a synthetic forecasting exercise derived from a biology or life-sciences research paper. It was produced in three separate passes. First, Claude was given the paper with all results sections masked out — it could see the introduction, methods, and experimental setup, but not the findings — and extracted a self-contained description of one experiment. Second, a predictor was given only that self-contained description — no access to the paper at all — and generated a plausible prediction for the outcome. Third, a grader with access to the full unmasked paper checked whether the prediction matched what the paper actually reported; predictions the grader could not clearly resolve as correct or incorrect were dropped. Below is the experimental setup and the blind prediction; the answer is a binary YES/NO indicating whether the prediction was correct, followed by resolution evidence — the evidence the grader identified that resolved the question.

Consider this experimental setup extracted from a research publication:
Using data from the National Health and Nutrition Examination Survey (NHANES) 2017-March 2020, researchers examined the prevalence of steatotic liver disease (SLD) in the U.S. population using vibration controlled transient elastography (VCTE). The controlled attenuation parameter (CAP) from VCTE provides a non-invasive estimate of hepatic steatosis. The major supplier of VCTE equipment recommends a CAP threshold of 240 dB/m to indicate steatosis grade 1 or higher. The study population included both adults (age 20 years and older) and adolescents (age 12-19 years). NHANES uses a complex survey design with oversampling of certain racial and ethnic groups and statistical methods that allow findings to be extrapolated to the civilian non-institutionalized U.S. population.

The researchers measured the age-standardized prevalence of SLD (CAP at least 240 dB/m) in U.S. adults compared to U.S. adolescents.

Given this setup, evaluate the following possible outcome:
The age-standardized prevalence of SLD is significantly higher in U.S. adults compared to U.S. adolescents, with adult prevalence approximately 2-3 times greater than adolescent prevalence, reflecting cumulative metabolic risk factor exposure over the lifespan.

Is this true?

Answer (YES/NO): YES